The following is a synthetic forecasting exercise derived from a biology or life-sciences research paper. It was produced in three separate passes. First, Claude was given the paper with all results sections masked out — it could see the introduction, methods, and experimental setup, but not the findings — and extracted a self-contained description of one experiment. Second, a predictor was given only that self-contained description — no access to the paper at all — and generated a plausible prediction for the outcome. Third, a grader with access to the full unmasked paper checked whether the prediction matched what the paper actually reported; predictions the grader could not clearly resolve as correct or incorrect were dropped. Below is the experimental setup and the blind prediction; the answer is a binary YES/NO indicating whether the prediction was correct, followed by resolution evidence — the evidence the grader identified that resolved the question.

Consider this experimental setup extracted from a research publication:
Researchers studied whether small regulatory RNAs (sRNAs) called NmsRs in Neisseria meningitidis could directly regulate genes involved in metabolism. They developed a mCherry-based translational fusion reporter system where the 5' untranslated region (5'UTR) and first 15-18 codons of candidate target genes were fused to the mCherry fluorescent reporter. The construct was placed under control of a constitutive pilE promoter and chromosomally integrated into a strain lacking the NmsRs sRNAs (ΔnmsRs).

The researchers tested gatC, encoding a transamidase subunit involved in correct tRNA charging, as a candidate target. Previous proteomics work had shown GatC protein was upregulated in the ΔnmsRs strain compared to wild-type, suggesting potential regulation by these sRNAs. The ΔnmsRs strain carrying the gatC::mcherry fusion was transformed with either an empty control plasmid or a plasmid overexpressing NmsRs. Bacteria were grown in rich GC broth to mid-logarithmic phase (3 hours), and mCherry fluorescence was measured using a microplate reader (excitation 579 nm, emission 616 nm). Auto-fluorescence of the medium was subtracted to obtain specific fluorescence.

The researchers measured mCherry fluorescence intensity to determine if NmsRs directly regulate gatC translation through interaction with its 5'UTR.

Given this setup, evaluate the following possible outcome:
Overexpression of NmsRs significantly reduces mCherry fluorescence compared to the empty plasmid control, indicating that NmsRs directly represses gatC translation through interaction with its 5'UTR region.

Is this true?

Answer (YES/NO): NO